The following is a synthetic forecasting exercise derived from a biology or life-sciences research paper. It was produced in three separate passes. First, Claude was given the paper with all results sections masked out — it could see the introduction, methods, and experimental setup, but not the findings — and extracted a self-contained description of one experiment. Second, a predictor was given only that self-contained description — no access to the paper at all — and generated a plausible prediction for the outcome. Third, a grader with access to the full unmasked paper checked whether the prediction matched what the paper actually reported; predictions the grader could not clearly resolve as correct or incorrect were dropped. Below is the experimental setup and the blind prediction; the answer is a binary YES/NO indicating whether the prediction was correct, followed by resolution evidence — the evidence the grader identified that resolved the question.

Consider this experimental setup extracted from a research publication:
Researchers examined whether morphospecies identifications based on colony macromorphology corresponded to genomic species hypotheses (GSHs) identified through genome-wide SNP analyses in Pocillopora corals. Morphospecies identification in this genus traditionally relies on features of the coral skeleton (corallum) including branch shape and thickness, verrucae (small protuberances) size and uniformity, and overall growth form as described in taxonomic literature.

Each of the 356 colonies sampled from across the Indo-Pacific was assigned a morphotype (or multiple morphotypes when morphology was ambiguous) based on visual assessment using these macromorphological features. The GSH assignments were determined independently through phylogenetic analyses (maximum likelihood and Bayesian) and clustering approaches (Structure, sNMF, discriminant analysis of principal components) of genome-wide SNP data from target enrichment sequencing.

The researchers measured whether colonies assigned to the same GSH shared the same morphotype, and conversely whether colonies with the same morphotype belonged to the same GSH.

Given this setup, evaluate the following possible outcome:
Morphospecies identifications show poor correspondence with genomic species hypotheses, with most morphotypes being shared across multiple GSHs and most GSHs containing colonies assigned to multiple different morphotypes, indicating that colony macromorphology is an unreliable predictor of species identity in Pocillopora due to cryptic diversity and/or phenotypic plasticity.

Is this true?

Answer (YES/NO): YES